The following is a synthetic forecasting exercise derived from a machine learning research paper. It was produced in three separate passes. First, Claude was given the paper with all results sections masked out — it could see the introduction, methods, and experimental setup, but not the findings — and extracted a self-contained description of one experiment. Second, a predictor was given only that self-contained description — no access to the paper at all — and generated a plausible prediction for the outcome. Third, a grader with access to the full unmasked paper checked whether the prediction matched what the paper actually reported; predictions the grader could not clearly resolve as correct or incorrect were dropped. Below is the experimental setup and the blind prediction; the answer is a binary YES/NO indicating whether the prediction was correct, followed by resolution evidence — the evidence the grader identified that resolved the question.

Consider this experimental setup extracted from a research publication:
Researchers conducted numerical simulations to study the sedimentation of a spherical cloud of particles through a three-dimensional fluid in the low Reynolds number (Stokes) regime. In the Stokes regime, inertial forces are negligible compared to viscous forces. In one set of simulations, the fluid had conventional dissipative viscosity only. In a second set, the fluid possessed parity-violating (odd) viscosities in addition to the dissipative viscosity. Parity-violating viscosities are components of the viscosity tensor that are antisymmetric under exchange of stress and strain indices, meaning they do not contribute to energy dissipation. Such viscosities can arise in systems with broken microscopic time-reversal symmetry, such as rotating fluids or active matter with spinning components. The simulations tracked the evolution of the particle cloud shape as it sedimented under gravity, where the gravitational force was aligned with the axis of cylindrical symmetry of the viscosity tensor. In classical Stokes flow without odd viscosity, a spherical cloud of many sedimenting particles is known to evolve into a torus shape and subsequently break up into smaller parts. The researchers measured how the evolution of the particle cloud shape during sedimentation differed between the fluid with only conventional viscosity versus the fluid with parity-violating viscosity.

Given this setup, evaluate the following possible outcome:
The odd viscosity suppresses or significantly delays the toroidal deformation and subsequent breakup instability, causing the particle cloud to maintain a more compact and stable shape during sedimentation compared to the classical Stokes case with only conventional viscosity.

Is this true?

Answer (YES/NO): YES